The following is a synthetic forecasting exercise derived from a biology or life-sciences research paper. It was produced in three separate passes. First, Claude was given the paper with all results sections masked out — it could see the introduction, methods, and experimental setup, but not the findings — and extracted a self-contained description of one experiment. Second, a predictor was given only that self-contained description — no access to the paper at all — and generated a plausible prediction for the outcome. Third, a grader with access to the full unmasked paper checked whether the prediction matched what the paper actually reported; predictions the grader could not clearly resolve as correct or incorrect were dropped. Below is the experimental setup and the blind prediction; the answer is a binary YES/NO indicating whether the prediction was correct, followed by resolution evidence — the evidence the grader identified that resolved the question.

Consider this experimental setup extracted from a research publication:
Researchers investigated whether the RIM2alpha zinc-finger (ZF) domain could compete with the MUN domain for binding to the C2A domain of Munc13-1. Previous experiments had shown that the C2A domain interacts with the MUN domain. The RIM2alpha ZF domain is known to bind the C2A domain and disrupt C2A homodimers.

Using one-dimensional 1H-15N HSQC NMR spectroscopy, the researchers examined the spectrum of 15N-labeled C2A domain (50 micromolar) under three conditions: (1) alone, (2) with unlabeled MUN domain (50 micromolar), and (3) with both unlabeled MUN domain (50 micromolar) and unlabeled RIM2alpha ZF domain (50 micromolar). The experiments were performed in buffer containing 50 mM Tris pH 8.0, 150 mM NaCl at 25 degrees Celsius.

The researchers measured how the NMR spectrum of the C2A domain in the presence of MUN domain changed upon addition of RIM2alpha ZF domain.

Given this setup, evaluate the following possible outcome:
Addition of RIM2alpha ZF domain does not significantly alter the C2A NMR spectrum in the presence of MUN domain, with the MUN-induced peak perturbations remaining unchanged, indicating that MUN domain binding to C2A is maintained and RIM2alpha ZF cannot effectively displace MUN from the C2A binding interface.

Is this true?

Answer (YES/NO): NO